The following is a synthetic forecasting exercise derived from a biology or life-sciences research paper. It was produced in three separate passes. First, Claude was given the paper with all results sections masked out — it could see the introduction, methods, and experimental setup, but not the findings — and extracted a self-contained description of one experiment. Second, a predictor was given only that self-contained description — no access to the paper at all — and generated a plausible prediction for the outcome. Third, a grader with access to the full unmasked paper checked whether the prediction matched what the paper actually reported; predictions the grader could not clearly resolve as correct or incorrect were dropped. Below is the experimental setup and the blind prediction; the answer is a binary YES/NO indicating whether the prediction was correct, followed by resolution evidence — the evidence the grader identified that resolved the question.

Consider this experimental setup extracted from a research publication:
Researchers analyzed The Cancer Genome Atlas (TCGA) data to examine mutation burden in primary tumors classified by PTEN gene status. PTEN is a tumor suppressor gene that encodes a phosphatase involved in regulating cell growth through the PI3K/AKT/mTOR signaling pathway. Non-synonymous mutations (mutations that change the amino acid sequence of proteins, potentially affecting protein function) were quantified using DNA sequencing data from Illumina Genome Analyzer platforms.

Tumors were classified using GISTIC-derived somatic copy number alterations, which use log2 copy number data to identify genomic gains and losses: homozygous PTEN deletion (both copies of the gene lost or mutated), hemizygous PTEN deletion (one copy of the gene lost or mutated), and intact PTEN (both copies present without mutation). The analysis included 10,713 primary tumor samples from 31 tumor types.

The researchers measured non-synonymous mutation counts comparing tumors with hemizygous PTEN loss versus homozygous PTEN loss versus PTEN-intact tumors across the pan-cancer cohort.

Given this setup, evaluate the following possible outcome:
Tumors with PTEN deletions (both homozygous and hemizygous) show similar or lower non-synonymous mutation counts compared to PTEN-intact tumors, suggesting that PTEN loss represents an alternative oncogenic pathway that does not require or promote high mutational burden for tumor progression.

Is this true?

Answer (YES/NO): NO